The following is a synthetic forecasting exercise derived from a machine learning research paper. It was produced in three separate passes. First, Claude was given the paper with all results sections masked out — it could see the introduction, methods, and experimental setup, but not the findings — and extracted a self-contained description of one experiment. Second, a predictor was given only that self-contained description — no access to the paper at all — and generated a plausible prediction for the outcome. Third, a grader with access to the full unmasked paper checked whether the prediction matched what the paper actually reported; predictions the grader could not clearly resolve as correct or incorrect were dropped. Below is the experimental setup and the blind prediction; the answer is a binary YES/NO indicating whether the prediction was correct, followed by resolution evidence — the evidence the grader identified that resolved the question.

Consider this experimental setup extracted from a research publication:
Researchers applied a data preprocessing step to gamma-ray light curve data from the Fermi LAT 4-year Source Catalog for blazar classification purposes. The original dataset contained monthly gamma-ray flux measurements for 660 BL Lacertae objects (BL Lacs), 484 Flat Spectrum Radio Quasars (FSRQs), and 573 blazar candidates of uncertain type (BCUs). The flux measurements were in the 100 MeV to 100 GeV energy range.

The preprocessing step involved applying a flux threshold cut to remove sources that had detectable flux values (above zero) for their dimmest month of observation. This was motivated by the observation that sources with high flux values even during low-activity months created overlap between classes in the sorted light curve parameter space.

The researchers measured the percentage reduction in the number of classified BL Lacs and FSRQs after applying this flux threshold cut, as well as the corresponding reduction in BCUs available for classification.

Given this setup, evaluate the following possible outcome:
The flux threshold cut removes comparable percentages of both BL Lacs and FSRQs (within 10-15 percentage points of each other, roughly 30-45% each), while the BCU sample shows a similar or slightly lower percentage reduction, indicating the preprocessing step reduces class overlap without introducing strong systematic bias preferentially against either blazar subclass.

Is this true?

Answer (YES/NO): NO